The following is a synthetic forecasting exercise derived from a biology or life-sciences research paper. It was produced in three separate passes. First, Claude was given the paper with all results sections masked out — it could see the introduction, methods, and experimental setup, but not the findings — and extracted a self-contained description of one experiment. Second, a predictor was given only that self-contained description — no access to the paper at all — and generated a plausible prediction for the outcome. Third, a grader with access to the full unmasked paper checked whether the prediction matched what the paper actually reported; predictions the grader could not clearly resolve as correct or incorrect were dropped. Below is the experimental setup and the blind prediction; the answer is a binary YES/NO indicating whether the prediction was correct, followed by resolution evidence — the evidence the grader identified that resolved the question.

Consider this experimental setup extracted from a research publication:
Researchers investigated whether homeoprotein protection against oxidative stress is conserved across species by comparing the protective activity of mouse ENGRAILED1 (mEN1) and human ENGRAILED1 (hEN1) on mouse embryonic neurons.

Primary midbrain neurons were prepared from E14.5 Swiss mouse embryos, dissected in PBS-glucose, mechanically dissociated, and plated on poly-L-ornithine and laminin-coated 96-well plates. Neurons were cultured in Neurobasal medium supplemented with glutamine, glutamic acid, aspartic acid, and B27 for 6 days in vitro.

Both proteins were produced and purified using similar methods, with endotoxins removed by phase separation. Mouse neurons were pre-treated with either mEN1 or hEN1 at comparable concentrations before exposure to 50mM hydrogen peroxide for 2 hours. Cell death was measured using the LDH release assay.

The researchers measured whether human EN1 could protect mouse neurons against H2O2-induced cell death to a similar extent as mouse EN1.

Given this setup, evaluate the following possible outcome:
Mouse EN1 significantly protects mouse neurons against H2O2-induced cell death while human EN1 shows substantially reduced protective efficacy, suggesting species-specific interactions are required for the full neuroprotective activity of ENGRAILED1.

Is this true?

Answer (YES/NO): NO